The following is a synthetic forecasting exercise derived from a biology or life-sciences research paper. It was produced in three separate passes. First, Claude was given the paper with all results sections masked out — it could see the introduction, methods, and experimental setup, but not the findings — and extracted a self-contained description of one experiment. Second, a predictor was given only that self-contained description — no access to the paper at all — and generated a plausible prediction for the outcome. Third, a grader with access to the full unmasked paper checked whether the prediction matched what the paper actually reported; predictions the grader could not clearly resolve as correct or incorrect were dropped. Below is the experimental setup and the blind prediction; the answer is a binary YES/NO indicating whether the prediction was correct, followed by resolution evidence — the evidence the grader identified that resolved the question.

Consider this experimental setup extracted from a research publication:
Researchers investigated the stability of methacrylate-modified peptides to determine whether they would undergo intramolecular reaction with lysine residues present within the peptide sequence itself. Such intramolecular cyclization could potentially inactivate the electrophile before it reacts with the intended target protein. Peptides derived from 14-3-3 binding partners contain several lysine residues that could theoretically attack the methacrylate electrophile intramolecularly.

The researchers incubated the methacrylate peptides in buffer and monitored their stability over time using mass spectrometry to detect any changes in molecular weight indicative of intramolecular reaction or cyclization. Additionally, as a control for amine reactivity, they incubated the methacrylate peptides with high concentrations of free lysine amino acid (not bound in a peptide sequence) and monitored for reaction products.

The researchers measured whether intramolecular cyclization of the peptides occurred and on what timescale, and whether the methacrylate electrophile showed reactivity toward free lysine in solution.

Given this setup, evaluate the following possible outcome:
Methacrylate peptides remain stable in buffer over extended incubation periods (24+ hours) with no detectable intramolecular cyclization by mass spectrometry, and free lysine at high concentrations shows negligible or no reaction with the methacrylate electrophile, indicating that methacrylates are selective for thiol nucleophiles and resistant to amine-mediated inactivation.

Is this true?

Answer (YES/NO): NO